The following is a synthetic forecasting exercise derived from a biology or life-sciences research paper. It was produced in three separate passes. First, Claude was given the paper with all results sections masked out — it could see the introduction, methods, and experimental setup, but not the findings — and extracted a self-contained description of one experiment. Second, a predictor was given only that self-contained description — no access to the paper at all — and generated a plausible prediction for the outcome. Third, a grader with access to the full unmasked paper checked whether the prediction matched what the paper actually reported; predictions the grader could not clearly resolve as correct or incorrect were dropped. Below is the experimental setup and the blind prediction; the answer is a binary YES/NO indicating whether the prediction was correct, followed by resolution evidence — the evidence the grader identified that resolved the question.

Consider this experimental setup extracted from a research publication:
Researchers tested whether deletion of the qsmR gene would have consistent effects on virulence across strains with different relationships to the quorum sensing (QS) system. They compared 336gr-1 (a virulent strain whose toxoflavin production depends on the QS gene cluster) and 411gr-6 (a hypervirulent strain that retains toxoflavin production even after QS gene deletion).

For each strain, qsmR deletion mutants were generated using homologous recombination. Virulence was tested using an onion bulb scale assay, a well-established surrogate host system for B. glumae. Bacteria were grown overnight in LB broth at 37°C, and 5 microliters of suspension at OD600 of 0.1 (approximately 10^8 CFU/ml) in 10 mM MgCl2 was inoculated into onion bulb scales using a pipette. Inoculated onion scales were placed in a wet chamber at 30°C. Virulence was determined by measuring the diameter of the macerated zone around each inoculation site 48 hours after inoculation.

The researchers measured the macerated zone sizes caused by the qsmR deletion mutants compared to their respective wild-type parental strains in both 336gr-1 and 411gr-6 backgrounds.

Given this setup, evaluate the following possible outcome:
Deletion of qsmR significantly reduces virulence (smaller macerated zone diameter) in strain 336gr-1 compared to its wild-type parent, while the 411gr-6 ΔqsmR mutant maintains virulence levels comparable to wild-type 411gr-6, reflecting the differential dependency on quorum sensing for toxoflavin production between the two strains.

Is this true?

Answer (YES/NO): NO